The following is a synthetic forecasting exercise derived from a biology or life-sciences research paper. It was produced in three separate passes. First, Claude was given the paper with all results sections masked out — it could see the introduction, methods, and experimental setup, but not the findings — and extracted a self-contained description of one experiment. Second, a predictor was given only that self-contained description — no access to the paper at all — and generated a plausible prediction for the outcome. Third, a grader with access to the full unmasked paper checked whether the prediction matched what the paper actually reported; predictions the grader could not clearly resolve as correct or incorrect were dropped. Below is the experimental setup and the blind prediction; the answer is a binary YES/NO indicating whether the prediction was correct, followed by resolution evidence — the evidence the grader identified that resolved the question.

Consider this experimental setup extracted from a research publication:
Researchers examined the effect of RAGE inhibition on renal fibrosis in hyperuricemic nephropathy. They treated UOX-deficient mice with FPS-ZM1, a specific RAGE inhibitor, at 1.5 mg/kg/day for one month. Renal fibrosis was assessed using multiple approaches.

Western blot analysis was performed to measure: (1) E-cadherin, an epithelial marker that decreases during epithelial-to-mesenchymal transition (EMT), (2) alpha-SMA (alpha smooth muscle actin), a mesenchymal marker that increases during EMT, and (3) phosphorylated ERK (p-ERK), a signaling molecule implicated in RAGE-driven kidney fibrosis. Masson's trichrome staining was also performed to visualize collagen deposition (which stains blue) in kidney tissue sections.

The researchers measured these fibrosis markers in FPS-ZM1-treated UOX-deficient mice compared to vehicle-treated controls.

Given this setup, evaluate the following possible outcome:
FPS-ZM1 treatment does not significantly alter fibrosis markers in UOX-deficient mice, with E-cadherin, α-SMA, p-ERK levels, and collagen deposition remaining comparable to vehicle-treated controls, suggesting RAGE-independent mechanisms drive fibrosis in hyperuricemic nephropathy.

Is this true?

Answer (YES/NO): NO